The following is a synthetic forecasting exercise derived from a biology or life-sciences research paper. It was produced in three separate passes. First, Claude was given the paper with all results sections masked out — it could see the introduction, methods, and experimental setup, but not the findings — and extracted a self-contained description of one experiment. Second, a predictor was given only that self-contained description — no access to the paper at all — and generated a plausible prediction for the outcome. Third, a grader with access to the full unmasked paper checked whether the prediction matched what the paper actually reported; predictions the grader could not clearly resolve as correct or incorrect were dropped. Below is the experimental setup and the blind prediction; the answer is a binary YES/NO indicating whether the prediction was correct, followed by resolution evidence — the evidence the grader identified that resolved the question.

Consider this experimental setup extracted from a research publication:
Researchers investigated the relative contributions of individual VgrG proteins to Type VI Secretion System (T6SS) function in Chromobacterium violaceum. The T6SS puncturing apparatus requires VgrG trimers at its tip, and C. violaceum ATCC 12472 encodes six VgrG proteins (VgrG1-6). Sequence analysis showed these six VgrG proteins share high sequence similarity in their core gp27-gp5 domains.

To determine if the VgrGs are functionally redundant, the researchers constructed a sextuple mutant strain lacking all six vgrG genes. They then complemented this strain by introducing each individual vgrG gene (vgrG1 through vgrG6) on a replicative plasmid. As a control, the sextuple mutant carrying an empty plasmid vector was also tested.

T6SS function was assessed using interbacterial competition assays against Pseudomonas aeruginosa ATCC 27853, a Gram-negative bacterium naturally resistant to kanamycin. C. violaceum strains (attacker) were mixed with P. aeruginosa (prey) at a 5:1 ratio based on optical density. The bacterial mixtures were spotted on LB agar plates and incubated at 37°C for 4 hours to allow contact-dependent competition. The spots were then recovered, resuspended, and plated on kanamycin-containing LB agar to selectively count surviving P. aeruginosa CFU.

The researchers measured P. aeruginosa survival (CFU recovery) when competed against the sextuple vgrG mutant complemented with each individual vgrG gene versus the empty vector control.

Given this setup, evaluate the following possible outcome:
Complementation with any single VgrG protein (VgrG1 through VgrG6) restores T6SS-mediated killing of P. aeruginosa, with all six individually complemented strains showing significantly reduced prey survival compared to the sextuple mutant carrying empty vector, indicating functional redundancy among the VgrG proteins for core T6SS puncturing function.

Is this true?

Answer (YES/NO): NO